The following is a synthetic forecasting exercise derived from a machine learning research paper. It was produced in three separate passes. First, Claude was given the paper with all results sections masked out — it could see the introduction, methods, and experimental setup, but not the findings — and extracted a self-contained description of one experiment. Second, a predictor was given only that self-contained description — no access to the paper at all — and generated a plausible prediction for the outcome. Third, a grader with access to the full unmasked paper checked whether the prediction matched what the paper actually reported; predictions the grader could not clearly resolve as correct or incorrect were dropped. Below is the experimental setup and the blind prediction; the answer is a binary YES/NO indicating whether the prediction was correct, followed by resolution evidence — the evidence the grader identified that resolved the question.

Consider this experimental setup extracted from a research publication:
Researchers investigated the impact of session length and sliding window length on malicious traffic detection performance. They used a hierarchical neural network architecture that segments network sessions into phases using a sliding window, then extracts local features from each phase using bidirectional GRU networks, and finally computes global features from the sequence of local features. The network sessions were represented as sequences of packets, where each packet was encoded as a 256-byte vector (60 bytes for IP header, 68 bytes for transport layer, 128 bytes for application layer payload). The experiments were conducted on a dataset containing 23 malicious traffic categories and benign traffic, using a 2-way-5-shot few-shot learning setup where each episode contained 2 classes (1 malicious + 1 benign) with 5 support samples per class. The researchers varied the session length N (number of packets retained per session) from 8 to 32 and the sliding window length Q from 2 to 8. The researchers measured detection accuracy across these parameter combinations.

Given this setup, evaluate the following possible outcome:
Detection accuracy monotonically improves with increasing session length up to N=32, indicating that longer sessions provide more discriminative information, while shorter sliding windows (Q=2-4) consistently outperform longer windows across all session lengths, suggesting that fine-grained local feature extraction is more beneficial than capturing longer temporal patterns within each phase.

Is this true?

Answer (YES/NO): NO